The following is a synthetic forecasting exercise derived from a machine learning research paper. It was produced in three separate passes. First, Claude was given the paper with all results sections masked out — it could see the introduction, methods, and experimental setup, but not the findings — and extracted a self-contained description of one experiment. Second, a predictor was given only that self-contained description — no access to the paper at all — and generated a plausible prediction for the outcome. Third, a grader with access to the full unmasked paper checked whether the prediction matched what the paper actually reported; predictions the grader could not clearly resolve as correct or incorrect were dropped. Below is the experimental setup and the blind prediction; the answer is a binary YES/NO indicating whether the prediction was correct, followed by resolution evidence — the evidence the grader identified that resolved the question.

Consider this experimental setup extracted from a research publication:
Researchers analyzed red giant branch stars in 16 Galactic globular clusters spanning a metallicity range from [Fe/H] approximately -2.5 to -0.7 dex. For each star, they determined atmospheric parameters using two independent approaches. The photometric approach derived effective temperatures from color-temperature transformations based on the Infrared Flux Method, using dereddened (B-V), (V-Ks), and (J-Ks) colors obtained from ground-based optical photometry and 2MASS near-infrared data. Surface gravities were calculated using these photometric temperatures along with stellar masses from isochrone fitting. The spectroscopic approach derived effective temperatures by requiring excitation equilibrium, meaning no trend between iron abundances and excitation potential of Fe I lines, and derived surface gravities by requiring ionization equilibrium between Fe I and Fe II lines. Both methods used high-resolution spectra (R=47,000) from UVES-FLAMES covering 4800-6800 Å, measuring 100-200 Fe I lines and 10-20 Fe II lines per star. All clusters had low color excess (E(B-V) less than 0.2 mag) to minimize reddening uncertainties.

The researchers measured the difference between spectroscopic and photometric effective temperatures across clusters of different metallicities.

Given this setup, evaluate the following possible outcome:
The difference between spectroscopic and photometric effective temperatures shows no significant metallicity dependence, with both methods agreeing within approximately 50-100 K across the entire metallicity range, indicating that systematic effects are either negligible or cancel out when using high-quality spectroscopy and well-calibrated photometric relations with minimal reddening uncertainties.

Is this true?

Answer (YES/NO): NO